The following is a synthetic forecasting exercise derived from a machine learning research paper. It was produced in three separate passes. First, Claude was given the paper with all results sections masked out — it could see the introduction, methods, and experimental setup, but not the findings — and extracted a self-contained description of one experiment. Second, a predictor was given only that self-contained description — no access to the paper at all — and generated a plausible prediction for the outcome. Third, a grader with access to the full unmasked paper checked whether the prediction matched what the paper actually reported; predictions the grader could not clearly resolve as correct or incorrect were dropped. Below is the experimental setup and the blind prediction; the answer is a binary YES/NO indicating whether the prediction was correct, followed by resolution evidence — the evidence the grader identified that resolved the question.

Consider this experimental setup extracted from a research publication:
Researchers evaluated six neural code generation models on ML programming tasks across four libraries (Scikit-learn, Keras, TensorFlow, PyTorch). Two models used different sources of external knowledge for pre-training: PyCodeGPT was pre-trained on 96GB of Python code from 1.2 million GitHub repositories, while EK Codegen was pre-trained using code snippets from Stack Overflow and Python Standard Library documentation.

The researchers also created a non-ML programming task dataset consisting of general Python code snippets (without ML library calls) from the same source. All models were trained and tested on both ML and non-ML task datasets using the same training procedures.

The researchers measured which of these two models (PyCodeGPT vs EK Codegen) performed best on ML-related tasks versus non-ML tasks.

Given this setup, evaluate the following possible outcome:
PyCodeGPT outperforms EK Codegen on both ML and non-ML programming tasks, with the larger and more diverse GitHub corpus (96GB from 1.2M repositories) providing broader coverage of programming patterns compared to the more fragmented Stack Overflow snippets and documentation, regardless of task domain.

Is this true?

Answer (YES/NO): NO